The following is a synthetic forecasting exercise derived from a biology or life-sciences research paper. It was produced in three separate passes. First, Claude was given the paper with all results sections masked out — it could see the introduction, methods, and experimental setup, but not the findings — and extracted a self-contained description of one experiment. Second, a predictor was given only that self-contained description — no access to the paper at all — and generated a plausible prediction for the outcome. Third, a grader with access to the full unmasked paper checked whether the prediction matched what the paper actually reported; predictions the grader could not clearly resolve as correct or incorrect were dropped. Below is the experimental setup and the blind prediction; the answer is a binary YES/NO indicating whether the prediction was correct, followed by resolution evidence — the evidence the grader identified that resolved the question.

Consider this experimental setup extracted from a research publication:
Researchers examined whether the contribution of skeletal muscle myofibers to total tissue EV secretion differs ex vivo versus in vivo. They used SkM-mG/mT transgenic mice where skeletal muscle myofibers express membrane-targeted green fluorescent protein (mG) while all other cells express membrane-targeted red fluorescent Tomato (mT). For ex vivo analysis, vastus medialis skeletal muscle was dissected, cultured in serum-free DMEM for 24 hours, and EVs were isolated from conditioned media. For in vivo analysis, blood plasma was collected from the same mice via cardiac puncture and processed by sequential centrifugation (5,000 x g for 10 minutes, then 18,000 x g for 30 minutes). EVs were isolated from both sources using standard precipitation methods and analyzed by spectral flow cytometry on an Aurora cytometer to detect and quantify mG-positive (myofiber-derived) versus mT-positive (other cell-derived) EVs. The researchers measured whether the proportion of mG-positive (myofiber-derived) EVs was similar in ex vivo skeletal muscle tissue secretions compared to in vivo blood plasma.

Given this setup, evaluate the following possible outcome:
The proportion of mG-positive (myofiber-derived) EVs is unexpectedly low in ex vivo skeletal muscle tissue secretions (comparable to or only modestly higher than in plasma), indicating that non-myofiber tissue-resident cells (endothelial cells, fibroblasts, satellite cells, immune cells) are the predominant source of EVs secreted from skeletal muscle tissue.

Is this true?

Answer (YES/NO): NO